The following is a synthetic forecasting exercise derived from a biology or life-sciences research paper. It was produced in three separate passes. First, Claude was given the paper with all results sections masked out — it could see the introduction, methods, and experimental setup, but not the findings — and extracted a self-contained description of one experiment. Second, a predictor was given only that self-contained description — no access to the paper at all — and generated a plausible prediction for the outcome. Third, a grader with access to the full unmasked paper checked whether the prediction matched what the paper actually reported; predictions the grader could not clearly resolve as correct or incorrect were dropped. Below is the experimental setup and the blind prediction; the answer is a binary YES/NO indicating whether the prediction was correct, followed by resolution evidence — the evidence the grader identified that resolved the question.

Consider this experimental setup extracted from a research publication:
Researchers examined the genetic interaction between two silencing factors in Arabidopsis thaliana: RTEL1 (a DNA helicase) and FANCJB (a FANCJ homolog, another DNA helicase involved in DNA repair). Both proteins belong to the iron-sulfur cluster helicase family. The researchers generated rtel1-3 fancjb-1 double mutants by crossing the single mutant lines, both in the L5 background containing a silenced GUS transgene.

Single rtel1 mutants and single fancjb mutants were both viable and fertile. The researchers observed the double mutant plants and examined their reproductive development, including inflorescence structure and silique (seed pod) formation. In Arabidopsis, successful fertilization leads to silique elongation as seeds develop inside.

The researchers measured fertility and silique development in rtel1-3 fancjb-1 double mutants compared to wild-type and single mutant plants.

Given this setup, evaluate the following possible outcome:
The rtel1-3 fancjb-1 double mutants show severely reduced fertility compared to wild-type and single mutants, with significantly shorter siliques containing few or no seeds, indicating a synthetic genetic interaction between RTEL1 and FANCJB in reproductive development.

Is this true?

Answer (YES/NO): YES